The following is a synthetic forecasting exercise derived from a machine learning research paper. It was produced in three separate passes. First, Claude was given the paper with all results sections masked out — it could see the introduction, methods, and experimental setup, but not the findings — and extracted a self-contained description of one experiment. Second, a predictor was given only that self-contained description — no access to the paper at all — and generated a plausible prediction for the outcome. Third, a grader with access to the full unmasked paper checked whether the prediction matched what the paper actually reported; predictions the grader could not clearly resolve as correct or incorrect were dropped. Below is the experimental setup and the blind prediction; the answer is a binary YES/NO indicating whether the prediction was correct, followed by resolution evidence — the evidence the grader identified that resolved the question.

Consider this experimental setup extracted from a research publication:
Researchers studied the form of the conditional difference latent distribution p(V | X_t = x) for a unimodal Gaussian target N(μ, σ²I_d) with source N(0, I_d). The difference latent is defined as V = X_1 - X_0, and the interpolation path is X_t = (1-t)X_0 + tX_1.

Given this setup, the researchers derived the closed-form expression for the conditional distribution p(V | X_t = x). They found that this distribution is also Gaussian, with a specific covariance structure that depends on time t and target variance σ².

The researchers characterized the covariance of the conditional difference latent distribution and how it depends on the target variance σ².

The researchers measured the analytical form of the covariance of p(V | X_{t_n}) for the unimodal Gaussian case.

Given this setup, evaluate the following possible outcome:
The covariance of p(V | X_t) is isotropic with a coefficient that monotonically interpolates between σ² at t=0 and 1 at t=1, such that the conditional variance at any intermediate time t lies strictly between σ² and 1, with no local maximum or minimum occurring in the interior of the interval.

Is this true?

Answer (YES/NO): NO